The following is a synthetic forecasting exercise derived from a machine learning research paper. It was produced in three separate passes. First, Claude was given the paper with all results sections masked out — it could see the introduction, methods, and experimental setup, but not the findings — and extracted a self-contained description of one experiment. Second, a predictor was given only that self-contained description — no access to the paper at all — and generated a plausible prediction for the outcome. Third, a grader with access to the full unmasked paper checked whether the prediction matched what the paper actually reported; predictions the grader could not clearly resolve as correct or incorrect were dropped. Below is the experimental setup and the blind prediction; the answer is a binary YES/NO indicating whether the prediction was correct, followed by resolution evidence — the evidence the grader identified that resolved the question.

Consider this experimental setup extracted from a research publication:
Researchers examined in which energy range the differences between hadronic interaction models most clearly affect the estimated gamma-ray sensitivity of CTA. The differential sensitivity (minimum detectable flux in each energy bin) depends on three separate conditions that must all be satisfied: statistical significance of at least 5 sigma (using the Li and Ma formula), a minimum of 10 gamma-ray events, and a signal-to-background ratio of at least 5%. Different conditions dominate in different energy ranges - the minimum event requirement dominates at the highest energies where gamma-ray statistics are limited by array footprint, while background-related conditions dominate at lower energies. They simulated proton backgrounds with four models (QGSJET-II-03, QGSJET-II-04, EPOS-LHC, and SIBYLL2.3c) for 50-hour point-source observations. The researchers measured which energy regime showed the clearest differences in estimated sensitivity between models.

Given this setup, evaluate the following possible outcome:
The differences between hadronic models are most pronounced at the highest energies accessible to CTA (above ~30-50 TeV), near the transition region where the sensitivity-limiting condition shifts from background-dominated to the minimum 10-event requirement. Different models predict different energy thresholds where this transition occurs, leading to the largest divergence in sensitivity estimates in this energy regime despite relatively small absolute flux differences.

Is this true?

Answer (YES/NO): NO